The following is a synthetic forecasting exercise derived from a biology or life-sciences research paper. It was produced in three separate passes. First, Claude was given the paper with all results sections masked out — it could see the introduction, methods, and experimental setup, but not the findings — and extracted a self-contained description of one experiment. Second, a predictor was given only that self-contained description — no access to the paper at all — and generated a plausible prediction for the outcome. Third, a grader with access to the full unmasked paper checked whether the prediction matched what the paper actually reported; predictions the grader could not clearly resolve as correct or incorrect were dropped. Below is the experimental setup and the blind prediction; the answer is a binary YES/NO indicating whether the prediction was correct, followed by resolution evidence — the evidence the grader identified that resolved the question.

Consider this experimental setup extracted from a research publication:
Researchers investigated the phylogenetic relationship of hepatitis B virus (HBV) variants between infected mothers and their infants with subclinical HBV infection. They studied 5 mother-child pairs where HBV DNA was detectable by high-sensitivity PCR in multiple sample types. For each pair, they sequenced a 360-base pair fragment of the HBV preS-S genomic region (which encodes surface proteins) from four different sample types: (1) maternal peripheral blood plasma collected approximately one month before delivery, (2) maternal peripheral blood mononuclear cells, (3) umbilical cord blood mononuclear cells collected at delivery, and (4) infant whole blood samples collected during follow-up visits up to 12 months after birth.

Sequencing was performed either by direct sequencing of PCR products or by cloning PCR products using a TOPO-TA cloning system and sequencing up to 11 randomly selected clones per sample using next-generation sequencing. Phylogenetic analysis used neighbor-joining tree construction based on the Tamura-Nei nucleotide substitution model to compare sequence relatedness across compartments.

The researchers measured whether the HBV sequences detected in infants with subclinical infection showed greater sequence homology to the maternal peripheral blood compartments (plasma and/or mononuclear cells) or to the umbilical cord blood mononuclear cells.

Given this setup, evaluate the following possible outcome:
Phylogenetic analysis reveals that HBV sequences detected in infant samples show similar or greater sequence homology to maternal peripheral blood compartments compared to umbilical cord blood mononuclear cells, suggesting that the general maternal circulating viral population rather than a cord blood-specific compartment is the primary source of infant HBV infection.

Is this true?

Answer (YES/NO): NO